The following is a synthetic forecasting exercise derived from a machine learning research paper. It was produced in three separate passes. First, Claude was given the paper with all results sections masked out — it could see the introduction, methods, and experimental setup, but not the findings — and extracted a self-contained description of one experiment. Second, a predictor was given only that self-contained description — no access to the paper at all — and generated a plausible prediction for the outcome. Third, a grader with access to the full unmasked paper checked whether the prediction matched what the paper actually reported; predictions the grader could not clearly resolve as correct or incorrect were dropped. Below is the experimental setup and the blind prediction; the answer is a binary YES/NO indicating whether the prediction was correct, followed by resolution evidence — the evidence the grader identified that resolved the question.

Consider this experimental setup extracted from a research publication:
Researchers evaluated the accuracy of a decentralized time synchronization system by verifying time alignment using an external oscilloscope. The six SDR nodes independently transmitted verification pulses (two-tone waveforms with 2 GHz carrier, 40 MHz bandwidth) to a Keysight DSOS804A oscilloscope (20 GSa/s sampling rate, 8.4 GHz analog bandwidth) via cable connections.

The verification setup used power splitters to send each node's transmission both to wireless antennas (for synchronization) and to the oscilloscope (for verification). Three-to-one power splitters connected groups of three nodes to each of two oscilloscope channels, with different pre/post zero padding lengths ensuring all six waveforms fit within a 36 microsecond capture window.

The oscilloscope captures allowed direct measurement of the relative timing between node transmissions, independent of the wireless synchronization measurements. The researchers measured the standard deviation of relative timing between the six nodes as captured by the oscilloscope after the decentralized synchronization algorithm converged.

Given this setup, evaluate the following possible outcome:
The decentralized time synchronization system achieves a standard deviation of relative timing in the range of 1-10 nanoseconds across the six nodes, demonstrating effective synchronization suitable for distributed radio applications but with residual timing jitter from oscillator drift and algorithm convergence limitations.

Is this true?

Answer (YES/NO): NO